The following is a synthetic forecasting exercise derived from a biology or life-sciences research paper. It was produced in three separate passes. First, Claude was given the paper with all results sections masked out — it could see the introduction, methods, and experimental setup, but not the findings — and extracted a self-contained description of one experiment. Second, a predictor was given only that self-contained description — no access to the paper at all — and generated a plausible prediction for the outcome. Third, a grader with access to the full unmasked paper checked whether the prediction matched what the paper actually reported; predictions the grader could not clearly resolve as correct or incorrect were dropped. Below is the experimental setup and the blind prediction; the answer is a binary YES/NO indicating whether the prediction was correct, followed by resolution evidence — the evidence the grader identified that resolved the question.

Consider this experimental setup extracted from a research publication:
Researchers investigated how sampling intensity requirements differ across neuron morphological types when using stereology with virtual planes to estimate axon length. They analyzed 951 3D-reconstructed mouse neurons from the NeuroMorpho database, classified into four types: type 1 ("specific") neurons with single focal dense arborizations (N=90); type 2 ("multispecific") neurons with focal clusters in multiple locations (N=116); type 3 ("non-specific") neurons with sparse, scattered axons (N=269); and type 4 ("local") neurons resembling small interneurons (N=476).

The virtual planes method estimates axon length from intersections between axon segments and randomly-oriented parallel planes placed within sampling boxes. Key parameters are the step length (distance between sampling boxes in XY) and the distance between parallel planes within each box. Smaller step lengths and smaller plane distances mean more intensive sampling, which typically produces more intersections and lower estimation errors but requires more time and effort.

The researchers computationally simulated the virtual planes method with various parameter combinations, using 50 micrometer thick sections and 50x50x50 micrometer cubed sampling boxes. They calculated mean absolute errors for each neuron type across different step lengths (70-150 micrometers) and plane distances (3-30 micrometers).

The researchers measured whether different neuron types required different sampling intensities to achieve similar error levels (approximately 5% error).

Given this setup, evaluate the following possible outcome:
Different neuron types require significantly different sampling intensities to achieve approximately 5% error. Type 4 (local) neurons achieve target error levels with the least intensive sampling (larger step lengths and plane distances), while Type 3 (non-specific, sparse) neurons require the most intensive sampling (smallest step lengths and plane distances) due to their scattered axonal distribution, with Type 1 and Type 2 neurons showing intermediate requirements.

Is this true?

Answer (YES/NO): NO